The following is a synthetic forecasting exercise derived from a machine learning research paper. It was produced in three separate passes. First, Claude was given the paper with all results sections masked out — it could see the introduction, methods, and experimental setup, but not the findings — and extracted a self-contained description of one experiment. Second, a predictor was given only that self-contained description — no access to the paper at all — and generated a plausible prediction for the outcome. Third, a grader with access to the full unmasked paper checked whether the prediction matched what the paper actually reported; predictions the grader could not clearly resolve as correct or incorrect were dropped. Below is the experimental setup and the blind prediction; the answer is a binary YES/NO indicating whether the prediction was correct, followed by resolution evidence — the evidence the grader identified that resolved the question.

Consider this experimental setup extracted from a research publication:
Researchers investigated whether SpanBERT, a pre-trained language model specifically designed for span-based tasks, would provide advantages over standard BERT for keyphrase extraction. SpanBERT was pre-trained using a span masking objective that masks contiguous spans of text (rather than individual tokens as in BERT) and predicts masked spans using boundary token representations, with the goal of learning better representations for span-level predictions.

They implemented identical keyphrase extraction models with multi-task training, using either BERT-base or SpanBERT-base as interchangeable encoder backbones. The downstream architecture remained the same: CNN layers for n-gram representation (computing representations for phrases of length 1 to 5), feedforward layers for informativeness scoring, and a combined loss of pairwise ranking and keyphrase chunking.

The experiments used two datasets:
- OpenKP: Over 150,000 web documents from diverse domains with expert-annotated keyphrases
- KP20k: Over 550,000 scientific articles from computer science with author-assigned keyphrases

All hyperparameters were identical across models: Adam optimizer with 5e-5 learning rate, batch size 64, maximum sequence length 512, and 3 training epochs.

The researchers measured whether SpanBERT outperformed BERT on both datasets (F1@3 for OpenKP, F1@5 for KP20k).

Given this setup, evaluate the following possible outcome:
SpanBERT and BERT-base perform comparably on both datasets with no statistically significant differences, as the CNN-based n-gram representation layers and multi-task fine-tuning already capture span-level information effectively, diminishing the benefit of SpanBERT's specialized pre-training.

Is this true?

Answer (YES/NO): NO